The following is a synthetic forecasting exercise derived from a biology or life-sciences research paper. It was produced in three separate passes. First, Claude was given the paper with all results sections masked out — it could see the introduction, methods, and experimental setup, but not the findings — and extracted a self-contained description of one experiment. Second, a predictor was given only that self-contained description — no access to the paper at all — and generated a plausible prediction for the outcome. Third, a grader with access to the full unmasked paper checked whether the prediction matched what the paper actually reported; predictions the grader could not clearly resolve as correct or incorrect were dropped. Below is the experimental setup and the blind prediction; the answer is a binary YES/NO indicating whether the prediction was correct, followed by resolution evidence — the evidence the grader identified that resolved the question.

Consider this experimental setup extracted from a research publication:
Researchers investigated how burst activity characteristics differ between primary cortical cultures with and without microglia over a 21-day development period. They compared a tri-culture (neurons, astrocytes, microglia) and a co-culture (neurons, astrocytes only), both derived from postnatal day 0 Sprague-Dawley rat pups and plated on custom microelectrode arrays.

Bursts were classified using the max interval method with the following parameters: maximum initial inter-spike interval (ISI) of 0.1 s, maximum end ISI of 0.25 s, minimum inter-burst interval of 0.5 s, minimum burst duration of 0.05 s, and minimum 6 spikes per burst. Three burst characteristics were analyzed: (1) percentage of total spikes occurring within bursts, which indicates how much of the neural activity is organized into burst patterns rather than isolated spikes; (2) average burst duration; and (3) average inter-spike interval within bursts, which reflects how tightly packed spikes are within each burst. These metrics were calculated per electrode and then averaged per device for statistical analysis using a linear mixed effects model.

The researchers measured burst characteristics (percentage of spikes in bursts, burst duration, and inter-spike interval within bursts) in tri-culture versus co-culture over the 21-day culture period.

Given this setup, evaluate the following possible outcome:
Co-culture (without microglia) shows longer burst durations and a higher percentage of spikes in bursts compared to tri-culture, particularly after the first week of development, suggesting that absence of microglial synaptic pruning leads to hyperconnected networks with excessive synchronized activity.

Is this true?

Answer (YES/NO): NO